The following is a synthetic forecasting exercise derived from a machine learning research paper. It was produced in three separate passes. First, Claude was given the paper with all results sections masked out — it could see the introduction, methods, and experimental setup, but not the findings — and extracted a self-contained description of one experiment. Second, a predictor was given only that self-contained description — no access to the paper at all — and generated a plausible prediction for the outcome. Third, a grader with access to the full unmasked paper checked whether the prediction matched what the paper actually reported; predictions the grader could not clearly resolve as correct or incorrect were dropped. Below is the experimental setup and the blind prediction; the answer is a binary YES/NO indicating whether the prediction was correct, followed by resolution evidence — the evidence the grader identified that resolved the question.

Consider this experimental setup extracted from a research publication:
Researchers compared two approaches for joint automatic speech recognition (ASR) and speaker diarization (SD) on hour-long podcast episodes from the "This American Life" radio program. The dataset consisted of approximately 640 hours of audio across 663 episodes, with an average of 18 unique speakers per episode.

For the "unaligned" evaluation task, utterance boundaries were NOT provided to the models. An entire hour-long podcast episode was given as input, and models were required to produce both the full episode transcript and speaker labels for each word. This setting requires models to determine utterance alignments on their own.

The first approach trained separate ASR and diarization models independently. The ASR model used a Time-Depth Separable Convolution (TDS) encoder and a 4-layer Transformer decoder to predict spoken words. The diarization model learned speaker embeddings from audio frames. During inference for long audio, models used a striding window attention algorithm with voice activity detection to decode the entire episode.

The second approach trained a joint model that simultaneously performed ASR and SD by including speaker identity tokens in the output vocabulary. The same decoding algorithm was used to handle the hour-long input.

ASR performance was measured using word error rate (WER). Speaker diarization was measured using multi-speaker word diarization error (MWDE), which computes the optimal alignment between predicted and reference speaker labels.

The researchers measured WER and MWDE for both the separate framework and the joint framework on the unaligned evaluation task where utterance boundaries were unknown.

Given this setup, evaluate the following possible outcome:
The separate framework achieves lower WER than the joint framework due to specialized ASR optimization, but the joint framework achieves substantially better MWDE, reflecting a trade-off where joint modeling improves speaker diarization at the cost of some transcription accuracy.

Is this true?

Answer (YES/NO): NO